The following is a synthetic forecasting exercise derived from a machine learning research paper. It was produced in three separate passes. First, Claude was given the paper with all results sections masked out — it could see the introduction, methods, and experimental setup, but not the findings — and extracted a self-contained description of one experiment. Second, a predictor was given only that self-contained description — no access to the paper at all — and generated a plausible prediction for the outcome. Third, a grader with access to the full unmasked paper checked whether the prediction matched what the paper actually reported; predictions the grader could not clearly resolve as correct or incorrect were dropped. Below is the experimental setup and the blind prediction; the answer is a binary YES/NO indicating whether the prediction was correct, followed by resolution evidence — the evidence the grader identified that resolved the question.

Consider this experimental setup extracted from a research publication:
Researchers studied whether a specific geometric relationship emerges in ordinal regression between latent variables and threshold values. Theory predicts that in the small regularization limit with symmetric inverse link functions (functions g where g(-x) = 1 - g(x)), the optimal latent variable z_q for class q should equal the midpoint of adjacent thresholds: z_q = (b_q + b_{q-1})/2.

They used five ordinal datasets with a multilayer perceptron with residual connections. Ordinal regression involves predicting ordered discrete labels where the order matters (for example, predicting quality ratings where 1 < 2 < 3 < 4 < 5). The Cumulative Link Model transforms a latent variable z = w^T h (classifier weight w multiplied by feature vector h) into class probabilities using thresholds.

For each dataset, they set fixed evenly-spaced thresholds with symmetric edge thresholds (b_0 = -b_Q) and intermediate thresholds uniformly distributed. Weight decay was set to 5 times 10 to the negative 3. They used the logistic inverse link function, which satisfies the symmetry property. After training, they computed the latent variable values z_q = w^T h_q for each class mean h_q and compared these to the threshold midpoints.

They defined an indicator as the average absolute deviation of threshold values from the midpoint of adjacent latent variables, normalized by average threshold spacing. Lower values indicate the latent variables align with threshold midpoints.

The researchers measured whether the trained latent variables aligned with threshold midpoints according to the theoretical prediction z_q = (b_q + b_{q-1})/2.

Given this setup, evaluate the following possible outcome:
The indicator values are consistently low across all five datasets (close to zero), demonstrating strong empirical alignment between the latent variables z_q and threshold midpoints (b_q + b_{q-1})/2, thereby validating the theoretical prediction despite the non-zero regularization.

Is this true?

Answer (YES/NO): YES